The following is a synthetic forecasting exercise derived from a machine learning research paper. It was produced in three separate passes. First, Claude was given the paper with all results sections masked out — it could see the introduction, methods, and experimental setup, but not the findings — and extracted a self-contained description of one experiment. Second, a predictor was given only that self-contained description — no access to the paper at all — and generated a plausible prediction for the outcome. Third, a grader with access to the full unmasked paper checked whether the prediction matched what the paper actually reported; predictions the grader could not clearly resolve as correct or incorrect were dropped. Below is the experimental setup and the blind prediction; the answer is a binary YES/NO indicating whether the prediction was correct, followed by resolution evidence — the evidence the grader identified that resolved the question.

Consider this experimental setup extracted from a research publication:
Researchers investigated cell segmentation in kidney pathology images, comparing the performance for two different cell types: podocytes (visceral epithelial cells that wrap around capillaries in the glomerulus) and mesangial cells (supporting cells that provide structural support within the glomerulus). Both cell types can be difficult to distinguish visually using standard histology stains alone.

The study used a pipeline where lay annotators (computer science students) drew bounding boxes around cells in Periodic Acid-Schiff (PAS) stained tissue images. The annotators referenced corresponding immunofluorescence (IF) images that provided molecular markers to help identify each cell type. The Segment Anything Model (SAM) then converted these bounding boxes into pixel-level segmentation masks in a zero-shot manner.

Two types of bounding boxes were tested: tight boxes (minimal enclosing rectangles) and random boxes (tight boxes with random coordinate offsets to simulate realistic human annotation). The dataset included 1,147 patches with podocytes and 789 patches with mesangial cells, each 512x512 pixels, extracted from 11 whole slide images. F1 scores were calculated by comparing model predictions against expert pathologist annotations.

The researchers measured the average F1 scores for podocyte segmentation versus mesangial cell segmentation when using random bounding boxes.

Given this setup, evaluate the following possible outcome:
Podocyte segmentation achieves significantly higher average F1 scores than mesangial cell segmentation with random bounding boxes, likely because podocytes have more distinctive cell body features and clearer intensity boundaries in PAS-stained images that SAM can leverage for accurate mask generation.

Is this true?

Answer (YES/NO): YES